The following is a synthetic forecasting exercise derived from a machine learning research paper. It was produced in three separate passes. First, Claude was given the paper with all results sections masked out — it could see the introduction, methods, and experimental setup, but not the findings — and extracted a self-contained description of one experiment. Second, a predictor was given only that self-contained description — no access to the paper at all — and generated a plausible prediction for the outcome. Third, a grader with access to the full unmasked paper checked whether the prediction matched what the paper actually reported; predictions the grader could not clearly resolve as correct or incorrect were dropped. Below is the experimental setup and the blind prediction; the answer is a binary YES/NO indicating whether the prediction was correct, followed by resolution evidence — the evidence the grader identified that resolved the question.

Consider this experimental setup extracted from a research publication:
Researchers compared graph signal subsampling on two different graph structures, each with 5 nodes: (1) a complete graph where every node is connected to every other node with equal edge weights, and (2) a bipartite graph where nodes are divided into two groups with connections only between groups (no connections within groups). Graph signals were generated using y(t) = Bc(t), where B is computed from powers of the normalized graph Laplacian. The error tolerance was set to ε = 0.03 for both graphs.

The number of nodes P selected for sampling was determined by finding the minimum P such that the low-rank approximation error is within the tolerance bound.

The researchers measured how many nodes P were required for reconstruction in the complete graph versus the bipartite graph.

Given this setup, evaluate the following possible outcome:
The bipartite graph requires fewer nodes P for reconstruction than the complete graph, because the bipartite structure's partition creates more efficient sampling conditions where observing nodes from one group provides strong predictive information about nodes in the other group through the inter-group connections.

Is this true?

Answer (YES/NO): YES